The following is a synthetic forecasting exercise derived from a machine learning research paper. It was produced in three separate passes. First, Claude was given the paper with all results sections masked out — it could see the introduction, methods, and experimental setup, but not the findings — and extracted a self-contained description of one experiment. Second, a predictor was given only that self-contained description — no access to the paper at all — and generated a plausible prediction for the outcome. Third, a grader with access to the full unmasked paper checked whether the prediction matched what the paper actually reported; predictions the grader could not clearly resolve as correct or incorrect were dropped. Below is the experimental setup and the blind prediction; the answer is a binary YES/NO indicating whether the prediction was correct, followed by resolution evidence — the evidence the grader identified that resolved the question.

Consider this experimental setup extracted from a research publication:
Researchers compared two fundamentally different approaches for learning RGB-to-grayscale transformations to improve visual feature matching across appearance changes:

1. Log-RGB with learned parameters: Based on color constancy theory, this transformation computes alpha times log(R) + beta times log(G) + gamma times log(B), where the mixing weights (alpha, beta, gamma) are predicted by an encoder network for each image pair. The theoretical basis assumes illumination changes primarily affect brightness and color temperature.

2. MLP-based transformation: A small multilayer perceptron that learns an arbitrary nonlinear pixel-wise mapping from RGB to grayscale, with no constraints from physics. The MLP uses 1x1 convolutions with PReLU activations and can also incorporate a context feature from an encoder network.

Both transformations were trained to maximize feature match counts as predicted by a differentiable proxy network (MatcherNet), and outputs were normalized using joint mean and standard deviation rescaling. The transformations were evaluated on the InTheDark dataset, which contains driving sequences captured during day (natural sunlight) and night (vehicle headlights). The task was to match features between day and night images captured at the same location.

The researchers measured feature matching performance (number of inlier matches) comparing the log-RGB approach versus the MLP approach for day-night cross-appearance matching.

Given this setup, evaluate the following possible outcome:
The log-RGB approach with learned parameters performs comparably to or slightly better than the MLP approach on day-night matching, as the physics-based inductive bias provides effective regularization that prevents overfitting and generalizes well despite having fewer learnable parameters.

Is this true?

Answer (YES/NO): YES